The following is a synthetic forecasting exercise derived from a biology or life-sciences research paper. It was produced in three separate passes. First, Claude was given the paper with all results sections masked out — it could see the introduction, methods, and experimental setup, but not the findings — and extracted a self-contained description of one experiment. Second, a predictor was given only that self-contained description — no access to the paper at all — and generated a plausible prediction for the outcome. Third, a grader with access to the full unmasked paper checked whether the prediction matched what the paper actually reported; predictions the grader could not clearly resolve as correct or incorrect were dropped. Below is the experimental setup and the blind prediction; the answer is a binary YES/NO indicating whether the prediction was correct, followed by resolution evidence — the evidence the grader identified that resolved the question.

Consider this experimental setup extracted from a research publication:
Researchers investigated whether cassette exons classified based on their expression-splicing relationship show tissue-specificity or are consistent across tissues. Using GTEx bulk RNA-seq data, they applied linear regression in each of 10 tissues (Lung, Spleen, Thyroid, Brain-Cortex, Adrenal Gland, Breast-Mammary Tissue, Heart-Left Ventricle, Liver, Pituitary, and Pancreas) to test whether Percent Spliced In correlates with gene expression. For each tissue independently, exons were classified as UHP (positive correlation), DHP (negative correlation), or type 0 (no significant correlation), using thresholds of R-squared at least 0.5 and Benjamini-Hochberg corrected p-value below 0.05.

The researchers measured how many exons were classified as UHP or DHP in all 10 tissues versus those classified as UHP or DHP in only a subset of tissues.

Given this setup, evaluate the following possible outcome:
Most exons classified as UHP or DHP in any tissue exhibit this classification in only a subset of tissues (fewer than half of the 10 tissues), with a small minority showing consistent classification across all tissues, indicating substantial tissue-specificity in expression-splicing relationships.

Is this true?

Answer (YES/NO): YES